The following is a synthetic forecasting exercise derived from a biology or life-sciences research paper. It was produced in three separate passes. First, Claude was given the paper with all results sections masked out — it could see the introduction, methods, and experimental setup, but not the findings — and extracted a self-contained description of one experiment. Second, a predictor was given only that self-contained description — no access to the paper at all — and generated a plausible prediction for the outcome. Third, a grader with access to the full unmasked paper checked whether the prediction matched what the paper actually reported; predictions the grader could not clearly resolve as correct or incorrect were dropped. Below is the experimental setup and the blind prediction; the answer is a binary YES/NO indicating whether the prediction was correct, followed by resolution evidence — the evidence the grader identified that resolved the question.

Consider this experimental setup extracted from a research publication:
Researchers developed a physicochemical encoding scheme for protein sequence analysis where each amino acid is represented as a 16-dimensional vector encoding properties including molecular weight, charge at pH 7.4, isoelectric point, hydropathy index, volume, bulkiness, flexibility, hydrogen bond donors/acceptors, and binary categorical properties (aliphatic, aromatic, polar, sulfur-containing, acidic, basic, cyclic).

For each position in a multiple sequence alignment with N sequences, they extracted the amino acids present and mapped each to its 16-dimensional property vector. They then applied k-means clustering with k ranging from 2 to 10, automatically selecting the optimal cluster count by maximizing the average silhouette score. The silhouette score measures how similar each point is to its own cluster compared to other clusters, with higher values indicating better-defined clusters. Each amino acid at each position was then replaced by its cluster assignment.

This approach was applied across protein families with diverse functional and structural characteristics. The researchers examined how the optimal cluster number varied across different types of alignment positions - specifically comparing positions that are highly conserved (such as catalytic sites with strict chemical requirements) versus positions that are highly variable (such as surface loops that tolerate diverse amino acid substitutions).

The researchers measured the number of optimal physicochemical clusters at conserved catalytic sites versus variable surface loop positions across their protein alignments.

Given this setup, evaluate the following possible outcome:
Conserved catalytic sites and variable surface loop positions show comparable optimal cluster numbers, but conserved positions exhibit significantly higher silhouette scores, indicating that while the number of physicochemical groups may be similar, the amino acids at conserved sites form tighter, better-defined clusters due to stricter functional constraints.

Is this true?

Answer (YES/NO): NO